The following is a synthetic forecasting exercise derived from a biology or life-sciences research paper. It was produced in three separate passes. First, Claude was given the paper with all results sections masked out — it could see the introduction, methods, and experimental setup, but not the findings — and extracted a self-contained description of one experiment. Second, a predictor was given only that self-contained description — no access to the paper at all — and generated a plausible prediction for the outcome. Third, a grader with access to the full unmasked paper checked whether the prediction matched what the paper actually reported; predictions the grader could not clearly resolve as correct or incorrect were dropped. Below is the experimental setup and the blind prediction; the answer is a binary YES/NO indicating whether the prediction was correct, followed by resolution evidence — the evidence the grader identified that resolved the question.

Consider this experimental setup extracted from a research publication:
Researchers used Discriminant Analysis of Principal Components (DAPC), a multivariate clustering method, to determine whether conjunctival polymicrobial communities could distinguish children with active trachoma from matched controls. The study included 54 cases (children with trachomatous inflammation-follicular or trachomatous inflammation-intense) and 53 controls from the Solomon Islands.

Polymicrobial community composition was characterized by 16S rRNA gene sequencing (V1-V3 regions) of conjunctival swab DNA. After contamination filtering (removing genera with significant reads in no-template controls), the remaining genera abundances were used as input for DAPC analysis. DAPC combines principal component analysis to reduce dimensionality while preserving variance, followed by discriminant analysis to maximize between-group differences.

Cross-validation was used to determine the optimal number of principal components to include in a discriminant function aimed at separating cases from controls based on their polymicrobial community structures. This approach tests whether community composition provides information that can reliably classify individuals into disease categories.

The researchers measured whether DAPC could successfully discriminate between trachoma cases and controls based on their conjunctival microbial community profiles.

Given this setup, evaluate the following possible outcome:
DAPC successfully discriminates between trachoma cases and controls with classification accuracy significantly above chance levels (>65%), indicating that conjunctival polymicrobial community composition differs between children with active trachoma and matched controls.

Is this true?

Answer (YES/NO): NO